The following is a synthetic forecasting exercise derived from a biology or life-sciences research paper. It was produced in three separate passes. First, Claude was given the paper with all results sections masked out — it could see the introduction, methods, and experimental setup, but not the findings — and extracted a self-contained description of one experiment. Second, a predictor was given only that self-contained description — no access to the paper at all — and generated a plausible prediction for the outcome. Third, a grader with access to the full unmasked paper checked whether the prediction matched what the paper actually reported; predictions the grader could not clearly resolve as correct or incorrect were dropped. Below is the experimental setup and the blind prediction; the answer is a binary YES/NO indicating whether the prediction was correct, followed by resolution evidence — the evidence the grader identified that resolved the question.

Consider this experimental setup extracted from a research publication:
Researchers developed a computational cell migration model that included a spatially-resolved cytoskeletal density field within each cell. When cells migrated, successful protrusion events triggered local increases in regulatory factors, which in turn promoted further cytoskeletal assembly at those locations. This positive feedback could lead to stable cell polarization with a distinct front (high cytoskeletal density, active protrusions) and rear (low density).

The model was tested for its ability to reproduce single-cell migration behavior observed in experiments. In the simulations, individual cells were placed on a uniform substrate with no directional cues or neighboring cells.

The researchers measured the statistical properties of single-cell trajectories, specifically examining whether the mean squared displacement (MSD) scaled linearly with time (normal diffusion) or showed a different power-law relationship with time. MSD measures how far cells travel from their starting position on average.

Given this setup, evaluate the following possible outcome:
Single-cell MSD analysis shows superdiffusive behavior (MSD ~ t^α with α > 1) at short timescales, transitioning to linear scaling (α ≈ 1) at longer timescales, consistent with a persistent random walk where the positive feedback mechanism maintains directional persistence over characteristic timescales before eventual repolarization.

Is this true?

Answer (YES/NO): YES